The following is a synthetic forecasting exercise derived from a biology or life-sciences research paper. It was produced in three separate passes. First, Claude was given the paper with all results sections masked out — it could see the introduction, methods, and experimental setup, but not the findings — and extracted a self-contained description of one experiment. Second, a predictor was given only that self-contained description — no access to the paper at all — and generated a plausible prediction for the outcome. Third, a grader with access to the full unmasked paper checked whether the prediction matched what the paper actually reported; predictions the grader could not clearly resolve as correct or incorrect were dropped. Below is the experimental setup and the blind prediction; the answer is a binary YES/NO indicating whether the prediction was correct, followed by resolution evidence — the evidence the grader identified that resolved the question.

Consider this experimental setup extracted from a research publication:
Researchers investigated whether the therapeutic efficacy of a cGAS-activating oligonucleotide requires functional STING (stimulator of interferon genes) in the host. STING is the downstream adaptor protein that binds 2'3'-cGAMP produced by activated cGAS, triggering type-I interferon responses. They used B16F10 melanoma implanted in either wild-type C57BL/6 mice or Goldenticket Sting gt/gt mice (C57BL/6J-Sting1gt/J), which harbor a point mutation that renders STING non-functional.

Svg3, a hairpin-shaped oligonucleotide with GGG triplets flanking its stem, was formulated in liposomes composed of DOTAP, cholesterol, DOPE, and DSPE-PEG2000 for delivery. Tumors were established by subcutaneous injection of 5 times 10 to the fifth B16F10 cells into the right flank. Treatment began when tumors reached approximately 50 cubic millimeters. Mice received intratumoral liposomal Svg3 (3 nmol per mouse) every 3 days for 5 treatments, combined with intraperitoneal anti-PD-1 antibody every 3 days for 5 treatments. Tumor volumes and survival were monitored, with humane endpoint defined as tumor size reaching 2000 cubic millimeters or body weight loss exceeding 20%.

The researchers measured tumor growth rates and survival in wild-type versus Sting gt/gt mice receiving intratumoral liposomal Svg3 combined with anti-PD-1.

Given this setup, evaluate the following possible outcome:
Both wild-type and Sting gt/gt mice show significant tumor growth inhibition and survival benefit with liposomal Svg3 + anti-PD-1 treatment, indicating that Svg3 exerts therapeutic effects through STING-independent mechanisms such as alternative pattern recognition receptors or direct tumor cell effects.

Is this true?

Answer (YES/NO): NO